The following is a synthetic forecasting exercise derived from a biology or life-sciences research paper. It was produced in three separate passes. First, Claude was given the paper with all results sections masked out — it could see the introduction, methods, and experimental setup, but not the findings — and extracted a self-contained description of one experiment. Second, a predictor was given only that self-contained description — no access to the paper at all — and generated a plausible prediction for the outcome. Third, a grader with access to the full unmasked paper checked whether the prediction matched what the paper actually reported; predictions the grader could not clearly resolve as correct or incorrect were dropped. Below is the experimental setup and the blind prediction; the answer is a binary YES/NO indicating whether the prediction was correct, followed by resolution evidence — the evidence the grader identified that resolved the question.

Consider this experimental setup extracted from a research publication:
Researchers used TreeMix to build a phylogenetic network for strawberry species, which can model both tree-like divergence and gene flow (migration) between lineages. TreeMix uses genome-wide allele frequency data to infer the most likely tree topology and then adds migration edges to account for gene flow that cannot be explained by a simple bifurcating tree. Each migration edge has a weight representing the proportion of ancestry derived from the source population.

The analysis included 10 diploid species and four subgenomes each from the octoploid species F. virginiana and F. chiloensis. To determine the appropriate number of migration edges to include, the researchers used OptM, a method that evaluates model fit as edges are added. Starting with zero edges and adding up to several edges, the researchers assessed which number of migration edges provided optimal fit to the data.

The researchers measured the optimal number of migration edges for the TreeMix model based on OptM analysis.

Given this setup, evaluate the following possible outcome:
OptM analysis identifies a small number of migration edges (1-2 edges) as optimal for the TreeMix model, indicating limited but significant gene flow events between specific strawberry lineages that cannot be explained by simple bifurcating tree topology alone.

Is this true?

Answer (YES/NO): NO